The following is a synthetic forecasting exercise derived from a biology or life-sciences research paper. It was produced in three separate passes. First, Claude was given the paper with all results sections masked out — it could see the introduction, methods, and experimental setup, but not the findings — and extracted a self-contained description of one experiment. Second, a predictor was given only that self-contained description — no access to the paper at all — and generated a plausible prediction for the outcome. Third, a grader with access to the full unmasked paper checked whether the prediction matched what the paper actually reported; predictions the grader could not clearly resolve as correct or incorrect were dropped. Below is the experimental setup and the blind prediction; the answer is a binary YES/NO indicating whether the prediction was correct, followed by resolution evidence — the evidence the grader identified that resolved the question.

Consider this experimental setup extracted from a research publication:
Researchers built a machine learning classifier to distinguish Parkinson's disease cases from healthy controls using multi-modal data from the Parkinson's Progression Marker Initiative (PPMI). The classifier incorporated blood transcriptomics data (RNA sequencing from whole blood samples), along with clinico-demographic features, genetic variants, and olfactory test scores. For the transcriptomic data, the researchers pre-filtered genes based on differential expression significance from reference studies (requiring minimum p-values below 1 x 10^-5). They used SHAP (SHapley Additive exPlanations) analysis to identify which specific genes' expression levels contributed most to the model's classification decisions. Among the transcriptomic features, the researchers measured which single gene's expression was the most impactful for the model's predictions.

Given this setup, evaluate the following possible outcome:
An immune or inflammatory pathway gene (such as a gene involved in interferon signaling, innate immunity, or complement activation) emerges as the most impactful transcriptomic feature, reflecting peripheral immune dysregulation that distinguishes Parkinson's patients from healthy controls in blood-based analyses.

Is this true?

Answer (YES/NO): NO